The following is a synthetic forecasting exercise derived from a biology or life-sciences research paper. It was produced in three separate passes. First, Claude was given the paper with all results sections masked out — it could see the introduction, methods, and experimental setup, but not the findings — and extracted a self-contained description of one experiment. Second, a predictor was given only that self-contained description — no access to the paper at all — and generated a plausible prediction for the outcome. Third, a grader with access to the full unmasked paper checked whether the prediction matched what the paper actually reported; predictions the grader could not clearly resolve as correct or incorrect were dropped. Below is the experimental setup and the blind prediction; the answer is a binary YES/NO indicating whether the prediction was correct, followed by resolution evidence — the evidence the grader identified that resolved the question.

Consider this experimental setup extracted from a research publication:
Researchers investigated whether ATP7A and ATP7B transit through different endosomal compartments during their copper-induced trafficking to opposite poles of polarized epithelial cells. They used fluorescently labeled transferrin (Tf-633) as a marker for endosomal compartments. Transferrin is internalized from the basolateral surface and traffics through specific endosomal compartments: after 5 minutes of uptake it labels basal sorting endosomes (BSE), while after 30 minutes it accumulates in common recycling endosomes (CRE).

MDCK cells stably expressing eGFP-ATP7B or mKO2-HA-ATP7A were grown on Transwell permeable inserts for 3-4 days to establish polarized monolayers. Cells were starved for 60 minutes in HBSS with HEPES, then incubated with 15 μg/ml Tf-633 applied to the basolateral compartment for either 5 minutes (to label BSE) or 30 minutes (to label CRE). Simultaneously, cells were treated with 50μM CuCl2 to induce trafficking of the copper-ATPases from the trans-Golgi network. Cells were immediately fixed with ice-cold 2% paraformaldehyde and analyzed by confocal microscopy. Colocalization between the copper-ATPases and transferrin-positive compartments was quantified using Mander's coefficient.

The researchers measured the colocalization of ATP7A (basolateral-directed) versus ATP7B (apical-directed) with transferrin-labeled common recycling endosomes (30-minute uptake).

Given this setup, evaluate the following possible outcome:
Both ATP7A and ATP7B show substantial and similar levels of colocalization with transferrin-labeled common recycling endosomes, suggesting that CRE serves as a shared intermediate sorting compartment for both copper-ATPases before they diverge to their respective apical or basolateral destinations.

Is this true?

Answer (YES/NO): NO